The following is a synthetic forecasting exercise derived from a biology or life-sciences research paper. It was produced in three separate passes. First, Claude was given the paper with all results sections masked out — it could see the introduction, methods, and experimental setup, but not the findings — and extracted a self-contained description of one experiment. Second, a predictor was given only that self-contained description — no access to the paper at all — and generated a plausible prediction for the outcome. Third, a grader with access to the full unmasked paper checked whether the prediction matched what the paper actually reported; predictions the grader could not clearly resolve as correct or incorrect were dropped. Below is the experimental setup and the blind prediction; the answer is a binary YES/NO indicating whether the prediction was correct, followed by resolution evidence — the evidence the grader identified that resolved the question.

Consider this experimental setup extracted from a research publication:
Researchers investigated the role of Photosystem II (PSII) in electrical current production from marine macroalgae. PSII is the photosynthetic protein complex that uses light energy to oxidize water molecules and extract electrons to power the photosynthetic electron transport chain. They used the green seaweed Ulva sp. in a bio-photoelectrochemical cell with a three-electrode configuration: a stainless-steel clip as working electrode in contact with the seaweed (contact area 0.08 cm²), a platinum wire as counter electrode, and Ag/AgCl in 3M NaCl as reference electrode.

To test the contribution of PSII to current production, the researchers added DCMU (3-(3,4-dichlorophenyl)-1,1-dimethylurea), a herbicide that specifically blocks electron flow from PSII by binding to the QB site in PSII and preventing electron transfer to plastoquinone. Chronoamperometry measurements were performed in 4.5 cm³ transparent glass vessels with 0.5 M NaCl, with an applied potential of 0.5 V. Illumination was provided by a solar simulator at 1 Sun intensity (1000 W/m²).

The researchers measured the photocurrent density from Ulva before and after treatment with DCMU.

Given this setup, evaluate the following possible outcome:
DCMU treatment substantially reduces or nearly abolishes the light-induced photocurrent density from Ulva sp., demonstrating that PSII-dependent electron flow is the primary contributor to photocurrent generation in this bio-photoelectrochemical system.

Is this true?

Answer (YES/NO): YES